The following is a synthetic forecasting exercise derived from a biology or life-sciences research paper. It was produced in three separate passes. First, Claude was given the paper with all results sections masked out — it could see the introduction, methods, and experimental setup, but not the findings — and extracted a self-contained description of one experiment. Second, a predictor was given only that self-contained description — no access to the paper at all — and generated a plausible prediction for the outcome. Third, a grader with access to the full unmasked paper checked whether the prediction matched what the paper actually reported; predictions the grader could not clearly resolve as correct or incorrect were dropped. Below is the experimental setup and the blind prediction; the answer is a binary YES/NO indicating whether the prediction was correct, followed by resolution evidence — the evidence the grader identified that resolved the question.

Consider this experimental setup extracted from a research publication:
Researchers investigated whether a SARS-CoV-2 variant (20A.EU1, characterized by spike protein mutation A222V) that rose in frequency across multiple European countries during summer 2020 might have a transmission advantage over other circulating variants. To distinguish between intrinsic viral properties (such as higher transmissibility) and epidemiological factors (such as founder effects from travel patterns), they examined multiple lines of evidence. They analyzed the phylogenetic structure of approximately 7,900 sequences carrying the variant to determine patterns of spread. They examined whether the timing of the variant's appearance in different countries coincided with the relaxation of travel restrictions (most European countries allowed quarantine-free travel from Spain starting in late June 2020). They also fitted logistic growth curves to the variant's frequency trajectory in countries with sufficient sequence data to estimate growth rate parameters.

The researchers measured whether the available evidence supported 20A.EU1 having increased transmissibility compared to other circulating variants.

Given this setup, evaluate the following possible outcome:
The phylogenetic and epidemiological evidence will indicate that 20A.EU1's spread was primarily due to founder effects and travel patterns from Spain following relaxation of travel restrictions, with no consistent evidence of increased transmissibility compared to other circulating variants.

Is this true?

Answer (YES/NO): NO